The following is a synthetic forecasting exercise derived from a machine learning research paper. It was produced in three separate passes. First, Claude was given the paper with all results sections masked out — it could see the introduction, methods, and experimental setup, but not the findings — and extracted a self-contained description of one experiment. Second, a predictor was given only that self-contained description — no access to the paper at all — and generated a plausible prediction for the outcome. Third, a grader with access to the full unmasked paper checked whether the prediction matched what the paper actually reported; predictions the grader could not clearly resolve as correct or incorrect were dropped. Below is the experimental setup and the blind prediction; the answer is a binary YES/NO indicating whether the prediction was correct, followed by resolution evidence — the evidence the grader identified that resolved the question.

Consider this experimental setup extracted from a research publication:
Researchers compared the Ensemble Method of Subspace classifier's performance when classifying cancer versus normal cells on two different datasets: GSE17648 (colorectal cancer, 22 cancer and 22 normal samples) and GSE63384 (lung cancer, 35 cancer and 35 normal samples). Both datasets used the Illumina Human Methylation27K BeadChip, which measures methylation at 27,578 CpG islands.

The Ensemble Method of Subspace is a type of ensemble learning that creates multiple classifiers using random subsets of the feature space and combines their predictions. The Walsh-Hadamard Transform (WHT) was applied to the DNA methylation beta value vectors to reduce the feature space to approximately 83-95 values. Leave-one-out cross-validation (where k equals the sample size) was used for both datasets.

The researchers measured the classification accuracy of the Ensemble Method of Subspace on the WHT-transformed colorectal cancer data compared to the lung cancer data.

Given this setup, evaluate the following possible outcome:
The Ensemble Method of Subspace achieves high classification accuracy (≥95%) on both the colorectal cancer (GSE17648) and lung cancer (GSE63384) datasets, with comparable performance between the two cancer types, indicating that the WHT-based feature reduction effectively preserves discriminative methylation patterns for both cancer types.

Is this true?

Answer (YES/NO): NO